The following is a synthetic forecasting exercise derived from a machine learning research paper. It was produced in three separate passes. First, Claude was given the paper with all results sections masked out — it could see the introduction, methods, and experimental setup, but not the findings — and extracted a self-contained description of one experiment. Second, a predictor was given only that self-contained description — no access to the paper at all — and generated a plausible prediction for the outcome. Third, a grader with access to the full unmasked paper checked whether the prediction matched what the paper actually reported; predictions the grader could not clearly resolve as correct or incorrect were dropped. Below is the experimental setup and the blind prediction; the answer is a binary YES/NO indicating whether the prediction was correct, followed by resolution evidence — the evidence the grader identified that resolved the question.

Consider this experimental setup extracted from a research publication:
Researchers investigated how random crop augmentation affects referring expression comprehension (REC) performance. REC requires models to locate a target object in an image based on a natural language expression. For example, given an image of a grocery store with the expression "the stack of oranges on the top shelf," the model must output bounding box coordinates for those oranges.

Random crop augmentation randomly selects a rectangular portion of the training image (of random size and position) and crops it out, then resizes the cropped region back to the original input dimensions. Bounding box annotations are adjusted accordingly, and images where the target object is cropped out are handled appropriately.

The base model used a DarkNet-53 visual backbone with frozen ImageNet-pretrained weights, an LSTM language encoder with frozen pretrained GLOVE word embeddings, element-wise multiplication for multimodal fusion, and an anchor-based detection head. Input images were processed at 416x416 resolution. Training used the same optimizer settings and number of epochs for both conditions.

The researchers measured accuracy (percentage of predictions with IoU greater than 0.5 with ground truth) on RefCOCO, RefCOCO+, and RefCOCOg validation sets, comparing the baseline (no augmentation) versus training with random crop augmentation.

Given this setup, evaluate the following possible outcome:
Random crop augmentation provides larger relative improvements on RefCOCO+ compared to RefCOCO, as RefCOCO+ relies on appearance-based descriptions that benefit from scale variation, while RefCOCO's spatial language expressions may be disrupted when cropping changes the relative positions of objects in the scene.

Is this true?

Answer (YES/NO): NO